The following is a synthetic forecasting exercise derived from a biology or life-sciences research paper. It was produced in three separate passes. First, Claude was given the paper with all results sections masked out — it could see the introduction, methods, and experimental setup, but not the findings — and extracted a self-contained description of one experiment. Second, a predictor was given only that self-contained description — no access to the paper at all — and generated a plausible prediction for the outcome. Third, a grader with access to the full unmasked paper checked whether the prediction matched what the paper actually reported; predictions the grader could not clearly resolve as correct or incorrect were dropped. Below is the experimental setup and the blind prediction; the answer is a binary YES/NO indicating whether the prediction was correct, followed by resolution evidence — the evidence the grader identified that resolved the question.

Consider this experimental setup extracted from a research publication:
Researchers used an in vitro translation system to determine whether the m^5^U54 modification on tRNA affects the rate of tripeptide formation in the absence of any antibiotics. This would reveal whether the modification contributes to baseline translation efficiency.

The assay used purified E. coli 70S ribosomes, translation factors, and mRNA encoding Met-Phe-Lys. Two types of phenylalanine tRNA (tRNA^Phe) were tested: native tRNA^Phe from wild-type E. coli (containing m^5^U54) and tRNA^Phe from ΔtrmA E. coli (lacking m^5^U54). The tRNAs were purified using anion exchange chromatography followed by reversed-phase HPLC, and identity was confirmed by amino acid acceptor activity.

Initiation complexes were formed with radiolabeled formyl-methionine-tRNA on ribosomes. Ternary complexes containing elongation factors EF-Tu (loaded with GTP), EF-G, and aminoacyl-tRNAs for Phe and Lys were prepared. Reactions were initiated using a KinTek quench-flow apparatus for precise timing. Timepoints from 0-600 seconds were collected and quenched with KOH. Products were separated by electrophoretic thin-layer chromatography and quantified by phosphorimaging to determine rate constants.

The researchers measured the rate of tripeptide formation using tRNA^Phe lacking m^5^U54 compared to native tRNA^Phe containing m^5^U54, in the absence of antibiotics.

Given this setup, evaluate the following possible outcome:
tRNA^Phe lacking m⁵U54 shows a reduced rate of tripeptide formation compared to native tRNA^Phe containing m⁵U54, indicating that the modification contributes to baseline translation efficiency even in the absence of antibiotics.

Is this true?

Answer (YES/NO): NO